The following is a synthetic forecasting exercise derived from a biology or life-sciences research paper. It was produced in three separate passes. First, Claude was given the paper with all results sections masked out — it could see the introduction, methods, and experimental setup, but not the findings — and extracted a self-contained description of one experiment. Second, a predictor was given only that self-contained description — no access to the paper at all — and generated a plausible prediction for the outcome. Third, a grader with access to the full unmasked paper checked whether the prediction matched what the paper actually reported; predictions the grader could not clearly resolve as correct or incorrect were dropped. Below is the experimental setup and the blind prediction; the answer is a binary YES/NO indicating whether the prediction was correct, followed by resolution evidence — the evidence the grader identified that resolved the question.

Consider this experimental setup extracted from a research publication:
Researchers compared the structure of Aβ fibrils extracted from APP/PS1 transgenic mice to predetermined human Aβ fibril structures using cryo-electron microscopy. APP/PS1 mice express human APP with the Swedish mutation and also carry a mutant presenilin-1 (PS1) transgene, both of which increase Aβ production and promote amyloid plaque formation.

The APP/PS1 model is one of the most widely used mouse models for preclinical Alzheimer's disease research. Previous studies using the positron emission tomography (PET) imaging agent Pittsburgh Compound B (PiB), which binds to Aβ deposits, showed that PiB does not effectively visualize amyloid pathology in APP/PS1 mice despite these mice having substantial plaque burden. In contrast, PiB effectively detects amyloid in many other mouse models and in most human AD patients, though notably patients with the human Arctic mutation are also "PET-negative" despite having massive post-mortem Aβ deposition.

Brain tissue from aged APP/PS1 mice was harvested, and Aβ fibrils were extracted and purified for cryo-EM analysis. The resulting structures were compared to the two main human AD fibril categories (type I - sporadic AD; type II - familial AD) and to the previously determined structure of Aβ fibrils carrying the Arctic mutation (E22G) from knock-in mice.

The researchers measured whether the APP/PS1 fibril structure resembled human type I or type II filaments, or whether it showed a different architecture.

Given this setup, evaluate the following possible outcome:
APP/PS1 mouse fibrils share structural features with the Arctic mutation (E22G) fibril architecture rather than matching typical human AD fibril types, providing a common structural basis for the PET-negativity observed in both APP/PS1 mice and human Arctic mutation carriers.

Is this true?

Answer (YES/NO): YES